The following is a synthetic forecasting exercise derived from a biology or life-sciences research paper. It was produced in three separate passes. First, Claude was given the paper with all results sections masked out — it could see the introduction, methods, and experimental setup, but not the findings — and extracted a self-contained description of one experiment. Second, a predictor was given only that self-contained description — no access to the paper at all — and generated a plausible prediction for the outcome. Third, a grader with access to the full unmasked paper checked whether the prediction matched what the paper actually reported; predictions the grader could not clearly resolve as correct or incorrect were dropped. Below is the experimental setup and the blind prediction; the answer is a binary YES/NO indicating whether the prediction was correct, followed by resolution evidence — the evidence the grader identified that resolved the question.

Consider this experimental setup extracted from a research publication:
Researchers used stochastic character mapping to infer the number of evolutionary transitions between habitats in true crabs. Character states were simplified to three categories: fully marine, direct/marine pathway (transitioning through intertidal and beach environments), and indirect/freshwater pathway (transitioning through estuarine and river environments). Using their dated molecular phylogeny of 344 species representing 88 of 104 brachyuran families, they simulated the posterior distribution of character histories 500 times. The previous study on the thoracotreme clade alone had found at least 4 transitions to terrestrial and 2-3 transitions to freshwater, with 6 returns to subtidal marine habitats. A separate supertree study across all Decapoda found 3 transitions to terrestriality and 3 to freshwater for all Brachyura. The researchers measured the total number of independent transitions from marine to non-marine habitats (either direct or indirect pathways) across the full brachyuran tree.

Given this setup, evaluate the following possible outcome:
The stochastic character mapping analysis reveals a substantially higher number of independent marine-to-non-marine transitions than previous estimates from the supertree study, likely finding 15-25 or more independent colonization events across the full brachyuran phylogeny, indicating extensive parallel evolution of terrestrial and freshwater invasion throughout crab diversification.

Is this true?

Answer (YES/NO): NO